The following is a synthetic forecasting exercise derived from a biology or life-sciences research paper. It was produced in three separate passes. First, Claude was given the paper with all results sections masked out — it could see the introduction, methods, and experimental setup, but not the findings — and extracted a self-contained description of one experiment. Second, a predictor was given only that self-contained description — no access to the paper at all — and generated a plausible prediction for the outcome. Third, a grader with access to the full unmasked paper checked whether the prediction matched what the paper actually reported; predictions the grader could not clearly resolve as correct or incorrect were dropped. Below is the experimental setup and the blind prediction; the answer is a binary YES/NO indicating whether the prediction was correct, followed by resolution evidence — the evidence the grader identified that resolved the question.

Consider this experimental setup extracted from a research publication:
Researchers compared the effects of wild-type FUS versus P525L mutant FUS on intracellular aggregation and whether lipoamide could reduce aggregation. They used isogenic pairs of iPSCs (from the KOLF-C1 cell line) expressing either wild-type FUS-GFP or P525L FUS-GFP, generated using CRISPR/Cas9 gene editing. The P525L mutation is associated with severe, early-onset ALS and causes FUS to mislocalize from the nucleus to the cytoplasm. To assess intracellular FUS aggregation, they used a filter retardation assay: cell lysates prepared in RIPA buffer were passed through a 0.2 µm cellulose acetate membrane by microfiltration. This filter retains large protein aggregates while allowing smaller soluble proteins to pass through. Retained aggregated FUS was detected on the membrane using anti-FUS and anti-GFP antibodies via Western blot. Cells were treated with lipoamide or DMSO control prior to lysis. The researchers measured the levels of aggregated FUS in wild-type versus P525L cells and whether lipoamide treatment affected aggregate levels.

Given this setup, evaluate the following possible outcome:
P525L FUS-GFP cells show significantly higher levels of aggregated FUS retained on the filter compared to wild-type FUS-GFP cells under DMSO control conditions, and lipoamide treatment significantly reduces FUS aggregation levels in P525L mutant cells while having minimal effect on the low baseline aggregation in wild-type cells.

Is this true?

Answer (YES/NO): NO